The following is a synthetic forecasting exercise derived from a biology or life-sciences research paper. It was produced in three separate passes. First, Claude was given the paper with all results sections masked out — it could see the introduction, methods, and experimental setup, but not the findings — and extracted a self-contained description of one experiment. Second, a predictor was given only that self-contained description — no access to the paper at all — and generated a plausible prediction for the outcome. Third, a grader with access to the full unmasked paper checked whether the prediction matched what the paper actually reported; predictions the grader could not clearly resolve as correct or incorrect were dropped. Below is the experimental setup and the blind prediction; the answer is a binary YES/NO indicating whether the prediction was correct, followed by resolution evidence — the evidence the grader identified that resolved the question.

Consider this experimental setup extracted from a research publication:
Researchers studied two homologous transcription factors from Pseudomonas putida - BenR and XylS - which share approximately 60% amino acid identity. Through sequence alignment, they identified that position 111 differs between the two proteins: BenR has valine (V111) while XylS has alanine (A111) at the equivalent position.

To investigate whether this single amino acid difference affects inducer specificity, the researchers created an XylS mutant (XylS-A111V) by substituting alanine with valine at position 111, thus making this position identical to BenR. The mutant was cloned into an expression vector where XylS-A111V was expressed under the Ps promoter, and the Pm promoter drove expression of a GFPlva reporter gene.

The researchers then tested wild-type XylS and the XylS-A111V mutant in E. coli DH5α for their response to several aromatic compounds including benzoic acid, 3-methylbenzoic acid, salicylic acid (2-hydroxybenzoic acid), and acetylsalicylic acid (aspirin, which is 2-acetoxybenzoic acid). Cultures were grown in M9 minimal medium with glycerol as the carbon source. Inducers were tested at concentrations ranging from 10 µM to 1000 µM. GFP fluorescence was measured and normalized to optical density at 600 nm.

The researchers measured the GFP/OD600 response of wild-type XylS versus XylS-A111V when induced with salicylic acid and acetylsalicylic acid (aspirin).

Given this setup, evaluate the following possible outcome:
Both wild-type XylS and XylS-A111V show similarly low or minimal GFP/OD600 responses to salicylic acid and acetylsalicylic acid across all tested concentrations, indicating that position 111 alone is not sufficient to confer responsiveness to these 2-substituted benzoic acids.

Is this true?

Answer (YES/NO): NO